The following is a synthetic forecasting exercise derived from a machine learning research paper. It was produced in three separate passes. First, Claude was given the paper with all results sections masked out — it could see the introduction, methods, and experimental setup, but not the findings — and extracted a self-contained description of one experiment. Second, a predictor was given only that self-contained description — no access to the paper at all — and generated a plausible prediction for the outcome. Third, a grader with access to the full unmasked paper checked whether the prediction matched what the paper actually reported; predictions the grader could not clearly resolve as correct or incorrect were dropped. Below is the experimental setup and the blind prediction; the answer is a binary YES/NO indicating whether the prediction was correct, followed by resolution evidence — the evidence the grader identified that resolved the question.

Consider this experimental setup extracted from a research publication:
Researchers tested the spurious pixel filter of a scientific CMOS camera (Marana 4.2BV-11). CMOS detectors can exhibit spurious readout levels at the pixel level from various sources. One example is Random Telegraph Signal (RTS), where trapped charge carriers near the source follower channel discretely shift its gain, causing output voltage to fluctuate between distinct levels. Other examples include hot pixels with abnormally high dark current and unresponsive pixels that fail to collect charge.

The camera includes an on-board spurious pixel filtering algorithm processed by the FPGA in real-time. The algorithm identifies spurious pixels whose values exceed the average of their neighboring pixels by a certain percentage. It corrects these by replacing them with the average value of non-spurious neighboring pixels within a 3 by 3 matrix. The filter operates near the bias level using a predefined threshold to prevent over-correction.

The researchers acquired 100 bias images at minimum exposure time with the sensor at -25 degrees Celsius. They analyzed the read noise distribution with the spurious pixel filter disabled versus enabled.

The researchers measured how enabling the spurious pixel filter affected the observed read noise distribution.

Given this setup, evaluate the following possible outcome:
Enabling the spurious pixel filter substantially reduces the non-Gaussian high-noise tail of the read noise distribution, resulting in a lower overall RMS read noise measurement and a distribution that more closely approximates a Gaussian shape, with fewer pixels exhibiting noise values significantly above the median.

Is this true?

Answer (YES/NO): NO